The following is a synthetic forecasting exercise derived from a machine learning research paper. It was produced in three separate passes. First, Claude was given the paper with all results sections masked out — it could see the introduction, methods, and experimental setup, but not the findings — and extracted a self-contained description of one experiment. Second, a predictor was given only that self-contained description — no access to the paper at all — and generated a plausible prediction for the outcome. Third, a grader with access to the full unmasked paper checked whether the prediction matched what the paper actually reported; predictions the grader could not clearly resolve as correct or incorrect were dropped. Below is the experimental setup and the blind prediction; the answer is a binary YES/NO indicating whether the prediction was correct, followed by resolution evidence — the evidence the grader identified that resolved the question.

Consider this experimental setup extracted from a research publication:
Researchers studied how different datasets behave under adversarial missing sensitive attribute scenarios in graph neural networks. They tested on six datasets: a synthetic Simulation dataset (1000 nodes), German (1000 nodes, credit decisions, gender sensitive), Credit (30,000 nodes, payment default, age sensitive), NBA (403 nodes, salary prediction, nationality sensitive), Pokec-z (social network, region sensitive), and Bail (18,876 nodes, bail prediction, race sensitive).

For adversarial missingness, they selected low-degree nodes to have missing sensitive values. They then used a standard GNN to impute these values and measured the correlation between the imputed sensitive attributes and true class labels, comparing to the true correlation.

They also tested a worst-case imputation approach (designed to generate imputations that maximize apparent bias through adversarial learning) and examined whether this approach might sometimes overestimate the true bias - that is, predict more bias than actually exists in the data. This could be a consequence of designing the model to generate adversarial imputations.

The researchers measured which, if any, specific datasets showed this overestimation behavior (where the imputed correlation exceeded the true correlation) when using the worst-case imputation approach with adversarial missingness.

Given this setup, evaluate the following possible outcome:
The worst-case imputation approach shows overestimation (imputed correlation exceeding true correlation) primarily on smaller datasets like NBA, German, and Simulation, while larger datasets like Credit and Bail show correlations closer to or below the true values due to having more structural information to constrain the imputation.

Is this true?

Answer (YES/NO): NO